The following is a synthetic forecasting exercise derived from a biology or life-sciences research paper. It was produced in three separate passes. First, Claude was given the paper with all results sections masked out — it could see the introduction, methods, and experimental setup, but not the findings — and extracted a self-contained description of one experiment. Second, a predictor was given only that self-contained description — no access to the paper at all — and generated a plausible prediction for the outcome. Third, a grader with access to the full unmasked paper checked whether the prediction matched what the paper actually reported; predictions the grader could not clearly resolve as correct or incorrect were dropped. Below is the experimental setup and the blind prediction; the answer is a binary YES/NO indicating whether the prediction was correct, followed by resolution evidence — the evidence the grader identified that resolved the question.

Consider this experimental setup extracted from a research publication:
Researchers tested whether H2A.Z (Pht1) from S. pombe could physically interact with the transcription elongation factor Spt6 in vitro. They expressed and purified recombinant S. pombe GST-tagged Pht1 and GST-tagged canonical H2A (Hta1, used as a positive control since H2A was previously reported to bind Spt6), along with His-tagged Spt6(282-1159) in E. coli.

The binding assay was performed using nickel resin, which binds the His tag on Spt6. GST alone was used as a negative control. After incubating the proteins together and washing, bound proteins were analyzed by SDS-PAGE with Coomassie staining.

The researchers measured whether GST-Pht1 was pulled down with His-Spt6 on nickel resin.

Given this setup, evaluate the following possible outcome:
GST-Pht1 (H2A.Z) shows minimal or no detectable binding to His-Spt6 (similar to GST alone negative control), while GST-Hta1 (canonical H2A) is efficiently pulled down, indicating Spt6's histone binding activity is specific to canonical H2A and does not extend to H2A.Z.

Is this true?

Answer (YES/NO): NO